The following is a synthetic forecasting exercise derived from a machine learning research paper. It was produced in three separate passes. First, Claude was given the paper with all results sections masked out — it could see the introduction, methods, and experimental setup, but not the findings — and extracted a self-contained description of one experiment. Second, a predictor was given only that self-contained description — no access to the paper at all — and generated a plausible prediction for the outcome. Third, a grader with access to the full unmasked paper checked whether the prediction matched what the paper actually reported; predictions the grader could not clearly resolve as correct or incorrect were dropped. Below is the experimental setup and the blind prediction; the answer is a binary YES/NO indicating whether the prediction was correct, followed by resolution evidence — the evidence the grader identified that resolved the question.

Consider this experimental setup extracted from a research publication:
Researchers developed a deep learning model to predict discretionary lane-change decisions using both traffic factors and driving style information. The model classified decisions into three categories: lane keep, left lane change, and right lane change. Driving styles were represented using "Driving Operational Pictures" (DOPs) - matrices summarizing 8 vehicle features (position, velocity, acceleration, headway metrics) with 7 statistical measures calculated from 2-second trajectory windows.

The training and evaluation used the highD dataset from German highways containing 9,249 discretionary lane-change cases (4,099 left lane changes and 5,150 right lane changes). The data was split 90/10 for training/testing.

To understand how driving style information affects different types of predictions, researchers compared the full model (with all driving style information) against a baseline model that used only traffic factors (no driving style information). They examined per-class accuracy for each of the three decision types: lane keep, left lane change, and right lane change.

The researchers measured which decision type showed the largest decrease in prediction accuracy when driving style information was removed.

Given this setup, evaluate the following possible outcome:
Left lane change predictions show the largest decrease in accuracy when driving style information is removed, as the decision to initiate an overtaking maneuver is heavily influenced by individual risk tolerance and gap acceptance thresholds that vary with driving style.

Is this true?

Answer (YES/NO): NO